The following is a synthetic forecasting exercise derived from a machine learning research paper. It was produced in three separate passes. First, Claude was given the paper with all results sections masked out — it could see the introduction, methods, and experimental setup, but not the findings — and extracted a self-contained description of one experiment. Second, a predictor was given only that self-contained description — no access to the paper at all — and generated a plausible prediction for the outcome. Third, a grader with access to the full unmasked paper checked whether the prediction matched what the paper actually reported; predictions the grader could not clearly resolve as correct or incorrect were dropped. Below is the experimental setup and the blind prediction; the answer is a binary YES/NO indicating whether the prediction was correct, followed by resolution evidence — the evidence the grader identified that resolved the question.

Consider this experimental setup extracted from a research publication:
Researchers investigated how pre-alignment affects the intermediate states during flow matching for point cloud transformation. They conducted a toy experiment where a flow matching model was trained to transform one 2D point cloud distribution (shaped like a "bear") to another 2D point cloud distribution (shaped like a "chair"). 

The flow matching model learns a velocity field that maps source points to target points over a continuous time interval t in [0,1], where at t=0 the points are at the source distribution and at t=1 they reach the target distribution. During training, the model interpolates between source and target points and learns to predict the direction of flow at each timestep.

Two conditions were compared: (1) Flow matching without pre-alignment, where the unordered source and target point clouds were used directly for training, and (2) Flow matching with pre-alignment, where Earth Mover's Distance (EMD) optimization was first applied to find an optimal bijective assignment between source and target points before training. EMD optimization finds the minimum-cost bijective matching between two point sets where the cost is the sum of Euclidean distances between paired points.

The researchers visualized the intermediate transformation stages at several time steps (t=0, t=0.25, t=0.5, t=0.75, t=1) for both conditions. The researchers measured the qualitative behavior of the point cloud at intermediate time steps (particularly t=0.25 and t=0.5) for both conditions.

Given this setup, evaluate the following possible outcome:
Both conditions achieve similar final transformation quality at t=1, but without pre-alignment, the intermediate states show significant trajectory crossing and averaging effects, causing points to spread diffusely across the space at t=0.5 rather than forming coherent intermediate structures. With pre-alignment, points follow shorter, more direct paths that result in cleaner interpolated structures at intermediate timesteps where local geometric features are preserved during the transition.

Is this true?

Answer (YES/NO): NO